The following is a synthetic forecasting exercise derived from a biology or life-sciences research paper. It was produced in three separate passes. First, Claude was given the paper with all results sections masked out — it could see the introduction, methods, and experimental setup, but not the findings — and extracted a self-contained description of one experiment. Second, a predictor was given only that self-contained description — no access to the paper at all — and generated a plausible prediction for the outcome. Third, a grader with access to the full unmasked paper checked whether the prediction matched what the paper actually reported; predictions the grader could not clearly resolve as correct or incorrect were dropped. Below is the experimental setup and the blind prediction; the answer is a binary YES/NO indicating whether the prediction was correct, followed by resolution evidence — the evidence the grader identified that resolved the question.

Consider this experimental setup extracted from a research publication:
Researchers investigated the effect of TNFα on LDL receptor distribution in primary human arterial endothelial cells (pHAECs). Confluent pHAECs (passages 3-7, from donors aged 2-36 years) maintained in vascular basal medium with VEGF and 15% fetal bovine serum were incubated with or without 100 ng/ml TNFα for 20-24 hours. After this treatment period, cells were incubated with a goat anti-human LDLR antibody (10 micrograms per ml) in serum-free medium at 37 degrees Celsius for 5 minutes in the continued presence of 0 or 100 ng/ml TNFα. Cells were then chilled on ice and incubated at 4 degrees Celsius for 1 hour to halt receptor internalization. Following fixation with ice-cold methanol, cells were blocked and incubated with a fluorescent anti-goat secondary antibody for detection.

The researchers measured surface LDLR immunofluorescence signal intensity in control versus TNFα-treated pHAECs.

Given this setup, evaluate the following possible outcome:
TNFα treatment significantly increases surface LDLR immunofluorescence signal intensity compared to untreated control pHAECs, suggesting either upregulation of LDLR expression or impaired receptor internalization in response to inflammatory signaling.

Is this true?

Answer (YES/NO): NO